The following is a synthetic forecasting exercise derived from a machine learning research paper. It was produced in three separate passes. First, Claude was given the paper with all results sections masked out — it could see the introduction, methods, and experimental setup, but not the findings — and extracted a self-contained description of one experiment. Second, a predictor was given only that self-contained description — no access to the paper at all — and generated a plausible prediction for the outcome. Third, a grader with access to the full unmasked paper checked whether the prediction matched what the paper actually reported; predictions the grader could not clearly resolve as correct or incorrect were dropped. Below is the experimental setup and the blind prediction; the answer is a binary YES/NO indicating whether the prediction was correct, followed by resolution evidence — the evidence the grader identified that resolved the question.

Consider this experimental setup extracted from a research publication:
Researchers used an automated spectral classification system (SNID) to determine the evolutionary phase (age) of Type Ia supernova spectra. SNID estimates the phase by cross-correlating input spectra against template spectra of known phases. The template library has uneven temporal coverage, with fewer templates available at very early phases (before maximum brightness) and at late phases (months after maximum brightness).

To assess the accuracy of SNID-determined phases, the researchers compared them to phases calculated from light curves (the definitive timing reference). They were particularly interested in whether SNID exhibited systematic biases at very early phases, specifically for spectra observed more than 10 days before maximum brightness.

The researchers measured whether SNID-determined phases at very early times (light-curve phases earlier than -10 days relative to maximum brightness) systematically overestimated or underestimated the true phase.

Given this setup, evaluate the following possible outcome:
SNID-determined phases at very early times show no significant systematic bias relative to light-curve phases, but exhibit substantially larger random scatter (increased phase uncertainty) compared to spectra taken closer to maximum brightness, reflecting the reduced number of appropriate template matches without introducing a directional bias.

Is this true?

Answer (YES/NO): NO